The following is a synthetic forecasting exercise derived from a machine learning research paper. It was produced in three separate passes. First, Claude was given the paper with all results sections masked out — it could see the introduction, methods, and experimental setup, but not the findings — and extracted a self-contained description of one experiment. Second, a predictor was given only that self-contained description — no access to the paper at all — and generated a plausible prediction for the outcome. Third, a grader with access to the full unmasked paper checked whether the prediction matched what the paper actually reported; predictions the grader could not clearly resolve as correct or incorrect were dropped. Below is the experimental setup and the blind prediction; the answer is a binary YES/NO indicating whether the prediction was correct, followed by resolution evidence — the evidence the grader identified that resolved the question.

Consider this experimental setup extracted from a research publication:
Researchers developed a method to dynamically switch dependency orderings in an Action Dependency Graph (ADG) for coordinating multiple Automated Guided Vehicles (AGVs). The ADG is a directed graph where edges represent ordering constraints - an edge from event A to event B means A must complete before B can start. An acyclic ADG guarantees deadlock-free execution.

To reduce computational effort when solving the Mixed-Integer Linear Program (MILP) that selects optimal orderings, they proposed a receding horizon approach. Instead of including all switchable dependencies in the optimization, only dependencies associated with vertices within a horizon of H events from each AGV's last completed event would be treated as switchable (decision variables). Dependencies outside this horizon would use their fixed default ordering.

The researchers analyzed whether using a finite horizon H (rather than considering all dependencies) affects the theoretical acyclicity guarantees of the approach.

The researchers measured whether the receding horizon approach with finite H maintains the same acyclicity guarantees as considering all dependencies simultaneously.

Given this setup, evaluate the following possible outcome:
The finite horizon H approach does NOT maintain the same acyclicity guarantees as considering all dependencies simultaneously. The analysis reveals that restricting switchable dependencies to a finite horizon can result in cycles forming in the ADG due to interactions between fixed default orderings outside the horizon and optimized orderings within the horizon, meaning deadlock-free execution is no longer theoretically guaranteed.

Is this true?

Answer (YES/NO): NO